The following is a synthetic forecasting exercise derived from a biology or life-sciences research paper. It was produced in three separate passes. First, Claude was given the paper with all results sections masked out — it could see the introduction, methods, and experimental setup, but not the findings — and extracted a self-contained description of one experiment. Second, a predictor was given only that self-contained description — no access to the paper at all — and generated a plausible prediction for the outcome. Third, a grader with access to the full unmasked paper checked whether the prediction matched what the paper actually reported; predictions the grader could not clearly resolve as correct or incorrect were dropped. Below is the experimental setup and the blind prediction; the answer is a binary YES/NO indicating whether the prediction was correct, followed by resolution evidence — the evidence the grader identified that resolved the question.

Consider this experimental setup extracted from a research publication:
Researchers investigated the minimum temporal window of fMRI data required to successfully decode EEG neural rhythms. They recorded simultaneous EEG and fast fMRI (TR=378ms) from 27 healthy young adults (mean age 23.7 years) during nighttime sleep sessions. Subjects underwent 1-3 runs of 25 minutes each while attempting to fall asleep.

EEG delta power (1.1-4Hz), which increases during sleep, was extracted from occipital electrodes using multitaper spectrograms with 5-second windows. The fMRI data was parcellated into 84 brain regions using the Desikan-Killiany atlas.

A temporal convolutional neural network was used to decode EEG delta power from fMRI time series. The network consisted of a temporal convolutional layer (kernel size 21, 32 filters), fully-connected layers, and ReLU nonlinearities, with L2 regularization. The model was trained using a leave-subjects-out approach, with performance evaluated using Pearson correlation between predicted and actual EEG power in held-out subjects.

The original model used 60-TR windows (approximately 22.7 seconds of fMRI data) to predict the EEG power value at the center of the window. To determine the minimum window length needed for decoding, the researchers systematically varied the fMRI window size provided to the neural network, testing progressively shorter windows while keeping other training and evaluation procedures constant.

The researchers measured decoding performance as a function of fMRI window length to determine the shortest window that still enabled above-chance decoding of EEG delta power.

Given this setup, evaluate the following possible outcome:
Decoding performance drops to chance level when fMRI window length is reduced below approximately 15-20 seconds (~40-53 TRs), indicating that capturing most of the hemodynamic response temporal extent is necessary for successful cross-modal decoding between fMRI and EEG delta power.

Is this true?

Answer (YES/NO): NO